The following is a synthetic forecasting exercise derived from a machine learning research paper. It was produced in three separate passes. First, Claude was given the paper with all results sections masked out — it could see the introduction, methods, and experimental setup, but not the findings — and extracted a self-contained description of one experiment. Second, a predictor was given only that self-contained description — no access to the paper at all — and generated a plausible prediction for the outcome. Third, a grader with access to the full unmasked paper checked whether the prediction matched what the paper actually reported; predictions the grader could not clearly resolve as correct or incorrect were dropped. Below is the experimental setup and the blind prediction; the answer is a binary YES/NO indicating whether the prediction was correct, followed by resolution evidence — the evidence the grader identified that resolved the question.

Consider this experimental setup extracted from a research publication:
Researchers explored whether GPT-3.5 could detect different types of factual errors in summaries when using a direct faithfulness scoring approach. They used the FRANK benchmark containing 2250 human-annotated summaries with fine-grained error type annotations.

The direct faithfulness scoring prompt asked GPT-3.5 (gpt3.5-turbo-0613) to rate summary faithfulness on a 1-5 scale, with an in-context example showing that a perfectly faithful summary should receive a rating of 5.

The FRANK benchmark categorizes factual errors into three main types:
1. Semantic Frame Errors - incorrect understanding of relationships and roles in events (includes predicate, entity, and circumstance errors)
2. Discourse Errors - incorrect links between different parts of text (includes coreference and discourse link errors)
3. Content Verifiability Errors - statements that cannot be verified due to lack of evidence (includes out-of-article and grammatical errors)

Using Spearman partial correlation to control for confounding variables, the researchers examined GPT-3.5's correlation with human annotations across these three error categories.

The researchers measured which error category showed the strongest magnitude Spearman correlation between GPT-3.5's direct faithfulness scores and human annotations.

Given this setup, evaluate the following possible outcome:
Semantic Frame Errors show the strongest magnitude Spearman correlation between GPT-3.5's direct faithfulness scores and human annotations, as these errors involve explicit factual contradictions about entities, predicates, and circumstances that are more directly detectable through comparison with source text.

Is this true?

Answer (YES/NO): NO